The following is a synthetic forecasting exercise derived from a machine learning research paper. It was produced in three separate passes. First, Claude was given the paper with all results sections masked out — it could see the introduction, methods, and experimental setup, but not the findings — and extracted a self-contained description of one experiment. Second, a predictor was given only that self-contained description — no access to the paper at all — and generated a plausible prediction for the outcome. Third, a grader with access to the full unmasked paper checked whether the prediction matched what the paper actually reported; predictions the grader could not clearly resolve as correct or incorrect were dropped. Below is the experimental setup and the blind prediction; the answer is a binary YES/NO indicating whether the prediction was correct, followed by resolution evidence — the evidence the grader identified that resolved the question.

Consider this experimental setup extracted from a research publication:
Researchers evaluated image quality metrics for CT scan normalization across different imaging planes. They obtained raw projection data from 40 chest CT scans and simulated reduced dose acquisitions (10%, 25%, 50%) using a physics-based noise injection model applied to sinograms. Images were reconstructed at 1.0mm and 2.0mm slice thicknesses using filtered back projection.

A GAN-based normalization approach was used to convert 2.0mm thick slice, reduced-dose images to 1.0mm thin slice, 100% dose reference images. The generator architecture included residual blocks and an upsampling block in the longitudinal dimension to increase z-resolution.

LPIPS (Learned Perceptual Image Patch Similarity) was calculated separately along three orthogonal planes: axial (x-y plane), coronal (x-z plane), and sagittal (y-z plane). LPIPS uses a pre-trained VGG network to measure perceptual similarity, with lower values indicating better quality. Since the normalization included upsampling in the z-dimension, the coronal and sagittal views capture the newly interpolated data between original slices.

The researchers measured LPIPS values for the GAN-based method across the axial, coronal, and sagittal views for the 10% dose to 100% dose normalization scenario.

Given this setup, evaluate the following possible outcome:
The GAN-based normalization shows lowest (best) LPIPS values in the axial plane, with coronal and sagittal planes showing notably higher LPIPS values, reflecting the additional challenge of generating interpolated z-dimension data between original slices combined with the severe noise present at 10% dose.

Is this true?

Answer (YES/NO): NO